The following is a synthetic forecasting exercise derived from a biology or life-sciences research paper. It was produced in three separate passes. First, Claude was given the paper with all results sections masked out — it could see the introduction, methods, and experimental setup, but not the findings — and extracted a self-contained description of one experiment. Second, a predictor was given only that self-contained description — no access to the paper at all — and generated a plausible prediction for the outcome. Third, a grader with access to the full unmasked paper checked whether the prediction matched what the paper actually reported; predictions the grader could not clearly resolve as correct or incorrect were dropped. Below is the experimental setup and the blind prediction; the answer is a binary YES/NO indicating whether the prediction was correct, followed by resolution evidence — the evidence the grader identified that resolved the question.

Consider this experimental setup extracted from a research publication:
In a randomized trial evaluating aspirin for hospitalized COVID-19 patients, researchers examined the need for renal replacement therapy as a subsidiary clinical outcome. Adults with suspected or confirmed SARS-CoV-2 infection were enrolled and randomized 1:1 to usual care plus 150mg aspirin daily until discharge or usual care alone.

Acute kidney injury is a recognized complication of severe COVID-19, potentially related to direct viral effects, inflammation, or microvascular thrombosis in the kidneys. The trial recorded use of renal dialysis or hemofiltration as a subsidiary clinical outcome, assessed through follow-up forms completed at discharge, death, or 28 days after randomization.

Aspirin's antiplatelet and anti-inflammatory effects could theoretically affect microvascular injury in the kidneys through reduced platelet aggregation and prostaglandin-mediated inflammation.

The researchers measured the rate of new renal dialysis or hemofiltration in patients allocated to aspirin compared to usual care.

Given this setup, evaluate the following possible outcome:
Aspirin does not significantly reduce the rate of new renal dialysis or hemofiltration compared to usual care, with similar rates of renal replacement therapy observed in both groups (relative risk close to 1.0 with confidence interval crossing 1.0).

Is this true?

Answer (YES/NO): YES